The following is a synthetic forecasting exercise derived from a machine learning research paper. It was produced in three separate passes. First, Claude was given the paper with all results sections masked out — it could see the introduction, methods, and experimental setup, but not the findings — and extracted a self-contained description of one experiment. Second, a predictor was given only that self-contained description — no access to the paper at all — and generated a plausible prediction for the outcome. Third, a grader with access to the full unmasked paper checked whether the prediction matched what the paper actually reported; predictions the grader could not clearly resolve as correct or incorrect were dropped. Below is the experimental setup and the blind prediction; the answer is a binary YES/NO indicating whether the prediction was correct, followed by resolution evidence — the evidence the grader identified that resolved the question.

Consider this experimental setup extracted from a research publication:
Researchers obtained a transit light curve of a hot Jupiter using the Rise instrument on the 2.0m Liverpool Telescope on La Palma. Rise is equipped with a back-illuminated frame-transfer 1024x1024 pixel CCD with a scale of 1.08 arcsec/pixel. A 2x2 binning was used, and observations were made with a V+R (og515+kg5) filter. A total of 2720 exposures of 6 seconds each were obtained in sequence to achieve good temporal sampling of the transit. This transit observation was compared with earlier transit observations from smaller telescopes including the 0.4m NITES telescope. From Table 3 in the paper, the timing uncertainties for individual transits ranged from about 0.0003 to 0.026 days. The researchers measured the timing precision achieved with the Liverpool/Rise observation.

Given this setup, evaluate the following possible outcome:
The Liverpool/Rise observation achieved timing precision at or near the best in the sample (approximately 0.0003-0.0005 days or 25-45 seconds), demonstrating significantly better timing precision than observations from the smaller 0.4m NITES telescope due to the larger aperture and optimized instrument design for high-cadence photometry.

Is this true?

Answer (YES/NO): YES